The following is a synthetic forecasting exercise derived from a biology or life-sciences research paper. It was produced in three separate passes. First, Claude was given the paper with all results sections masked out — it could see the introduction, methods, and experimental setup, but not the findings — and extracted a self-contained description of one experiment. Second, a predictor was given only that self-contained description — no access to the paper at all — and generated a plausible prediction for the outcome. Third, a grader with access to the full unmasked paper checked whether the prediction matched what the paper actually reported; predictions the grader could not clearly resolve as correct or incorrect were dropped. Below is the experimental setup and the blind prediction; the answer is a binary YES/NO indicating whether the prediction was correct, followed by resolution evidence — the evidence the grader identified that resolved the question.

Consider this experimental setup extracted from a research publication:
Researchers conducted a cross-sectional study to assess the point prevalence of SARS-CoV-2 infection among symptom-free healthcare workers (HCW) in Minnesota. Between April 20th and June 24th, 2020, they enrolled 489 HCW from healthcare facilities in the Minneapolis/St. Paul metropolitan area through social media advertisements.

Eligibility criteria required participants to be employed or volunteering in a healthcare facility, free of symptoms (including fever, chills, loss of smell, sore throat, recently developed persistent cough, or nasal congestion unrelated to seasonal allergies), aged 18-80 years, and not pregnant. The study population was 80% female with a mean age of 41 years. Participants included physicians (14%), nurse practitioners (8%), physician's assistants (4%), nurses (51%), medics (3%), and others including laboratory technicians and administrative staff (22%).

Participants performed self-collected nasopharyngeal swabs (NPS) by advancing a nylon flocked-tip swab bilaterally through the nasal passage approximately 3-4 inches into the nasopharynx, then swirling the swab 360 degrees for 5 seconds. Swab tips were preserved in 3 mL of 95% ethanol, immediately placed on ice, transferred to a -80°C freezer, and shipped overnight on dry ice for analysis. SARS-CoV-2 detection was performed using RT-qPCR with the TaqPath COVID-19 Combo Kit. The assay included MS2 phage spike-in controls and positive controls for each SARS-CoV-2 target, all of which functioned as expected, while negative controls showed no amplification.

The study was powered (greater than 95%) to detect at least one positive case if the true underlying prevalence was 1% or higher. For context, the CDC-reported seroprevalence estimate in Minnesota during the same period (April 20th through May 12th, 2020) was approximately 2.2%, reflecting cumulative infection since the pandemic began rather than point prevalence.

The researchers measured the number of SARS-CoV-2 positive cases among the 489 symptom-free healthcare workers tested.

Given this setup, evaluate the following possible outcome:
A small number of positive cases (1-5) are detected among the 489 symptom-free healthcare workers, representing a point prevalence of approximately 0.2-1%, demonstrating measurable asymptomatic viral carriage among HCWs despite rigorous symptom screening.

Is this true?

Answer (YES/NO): NO